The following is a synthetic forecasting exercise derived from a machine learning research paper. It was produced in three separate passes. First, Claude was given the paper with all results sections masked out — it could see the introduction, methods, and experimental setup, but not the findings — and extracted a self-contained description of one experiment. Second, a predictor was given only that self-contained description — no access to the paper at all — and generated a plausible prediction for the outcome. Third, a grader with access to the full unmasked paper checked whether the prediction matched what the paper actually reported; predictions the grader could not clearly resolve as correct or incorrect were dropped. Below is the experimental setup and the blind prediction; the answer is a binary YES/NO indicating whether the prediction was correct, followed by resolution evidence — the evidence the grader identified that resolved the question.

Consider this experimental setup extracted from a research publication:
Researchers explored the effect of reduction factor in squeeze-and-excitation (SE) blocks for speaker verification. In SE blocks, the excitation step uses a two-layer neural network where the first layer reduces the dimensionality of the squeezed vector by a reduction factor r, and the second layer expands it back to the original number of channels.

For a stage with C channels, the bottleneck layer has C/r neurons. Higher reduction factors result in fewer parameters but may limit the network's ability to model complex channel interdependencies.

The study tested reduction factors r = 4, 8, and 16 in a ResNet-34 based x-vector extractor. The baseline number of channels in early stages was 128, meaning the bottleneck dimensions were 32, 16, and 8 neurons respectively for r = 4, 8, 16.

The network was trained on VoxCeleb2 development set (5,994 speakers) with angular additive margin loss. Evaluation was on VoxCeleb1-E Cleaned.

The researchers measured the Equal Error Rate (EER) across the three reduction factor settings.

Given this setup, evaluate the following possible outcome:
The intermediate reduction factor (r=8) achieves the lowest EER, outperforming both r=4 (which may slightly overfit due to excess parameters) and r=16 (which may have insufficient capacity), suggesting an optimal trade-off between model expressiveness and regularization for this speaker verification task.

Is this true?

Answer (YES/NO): NO